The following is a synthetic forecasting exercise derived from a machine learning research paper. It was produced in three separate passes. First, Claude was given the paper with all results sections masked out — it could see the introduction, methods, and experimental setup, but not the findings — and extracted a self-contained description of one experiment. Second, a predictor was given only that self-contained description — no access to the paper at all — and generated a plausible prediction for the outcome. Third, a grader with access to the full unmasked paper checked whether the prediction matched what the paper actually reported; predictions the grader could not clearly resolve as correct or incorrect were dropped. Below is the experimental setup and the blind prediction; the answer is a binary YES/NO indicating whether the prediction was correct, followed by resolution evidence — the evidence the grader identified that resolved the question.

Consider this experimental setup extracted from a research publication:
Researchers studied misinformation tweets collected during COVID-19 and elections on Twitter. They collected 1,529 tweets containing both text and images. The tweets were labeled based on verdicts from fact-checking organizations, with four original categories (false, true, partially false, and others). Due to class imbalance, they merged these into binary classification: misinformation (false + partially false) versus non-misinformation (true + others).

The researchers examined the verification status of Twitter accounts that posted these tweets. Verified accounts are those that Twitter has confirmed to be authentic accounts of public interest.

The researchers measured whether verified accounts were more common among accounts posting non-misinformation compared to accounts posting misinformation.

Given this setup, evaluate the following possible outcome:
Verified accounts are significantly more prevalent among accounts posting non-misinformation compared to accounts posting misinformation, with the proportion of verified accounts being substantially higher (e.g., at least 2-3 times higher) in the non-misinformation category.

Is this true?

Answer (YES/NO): NO